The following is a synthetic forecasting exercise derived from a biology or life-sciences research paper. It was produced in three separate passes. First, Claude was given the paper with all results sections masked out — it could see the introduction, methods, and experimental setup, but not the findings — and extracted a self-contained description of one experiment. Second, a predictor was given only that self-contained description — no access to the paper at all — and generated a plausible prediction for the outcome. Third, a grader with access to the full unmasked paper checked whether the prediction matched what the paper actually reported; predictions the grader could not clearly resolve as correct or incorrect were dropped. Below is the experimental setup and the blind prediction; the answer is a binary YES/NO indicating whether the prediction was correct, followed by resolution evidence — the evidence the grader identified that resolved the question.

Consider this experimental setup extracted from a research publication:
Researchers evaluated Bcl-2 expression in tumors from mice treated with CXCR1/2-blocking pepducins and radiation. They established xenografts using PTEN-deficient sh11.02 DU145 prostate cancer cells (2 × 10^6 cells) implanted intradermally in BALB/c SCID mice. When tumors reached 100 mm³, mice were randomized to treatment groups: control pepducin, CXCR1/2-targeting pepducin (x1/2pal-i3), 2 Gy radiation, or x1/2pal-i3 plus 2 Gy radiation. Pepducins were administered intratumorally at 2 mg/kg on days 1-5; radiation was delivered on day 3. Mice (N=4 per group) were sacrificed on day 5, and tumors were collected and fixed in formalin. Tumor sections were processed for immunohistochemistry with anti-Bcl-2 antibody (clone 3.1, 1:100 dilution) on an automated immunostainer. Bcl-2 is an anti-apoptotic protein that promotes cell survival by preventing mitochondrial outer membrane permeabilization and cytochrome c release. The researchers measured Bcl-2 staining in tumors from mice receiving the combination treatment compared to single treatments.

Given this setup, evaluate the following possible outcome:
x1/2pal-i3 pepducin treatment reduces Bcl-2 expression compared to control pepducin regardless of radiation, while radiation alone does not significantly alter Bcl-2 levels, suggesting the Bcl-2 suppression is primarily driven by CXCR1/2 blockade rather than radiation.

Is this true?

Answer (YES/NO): NO